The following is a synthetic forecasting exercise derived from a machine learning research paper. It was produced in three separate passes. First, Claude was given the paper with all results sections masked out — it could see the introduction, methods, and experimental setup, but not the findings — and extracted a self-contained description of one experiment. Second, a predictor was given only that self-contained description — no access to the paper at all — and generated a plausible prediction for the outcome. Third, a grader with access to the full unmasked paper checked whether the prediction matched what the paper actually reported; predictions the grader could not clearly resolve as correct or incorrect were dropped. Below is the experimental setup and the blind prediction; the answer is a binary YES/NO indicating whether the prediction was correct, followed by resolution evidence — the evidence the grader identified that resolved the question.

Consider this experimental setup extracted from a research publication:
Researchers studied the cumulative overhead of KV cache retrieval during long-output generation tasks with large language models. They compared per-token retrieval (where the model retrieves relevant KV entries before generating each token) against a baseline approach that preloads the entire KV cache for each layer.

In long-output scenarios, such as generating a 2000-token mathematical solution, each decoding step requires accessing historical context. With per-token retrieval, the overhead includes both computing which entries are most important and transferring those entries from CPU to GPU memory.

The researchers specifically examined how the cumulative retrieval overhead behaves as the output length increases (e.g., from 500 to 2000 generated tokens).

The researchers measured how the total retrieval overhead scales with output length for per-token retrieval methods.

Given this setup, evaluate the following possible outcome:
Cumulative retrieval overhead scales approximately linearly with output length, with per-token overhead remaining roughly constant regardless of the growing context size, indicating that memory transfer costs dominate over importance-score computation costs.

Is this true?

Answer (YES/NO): YES